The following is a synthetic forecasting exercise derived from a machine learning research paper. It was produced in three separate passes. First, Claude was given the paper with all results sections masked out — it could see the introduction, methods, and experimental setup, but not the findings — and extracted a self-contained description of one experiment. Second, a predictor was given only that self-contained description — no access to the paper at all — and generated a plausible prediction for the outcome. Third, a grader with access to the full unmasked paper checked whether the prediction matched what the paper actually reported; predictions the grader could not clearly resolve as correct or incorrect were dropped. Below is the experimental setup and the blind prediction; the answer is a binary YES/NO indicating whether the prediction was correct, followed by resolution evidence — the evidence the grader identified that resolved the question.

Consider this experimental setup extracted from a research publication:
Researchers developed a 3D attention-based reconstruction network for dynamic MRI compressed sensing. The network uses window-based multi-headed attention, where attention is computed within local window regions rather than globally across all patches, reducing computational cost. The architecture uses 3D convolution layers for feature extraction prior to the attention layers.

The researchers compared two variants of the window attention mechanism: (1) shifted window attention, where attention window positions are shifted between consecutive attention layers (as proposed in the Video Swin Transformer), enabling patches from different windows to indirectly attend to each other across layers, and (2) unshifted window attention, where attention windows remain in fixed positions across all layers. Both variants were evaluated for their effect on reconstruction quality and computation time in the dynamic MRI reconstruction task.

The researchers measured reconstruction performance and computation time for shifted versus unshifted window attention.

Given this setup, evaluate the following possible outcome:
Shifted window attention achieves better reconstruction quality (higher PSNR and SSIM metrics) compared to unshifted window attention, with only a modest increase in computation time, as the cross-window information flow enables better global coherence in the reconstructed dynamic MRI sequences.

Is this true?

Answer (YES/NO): NO